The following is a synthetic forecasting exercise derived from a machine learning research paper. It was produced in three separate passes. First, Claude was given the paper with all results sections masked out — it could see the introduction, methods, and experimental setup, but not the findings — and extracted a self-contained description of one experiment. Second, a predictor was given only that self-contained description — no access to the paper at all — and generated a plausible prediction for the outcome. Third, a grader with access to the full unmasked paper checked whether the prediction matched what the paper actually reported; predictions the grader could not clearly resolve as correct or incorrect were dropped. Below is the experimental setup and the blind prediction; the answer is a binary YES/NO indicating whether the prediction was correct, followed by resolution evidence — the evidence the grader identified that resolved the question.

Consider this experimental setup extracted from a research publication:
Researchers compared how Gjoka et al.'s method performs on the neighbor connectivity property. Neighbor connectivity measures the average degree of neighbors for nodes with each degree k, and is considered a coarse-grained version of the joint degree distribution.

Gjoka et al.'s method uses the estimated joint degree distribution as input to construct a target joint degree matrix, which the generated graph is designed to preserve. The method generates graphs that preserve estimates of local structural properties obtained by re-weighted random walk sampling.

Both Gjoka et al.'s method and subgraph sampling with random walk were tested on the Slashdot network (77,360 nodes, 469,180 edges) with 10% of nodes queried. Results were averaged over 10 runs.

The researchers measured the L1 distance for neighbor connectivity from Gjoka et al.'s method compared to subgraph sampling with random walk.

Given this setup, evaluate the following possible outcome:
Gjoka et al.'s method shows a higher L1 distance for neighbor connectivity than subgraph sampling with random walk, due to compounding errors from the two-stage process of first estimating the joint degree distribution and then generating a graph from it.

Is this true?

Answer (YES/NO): NO